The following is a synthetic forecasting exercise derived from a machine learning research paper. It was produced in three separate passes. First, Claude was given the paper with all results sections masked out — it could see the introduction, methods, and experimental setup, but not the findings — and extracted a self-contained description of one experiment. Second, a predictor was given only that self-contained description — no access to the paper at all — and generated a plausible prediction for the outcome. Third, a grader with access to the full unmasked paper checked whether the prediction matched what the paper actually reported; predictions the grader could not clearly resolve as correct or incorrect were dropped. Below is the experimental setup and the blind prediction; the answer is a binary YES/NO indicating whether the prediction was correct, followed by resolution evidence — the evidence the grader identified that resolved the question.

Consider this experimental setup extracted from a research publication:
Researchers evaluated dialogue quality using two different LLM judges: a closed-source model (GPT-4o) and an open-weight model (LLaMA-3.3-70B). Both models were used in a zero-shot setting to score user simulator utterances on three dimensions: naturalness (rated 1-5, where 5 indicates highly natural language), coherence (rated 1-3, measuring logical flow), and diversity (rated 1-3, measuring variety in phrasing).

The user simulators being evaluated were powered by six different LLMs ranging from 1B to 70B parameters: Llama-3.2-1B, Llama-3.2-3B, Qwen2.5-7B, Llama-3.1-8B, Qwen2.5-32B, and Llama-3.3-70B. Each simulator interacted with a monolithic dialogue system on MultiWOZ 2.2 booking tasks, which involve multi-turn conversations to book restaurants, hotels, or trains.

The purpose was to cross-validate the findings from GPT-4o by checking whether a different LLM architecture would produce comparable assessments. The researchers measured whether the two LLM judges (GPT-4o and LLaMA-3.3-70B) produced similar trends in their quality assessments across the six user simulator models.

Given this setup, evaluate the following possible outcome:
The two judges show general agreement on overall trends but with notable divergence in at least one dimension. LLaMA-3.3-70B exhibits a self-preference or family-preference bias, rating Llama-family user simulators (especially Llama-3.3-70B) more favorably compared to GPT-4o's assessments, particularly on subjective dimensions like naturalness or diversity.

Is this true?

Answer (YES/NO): NO